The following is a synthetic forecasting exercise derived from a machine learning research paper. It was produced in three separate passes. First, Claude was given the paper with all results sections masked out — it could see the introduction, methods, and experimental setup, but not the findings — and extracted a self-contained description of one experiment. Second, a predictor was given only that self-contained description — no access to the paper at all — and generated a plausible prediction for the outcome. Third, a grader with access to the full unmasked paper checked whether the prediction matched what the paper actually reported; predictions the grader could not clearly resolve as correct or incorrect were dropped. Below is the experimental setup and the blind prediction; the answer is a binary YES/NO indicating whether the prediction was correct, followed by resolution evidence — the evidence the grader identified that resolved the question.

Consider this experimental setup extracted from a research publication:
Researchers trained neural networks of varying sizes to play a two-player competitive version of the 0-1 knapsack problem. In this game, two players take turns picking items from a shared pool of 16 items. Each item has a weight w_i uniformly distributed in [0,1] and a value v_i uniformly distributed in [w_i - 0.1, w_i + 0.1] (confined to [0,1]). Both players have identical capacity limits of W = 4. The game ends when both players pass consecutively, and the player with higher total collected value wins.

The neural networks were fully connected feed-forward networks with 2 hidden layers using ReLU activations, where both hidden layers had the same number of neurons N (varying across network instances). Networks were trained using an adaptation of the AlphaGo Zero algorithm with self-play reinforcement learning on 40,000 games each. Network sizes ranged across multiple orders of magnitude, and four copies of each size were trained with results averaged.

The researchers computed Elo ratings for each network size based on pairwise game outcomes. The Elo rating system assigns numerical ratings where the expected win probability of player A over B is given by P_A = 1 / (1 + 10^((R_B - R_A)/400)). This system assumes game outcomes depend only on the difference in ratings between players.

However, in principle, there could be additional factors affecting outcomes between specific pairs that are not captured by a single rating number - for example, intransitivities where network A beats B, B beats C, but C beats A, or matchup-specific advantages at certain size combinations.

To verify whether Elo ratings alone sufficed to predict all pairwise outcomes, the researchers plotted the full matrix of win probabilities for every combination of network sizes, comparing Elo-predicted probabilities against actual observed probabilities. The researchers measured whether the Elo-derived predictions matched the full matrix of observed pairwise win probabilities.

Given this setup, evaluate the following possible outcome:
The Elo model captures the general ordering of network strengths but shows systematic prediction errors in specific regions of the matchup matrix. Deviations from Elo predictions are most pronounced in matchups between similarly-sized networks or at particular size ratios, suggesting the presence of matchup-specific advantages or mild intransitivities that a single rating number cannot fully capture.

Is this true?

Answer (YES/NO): NO